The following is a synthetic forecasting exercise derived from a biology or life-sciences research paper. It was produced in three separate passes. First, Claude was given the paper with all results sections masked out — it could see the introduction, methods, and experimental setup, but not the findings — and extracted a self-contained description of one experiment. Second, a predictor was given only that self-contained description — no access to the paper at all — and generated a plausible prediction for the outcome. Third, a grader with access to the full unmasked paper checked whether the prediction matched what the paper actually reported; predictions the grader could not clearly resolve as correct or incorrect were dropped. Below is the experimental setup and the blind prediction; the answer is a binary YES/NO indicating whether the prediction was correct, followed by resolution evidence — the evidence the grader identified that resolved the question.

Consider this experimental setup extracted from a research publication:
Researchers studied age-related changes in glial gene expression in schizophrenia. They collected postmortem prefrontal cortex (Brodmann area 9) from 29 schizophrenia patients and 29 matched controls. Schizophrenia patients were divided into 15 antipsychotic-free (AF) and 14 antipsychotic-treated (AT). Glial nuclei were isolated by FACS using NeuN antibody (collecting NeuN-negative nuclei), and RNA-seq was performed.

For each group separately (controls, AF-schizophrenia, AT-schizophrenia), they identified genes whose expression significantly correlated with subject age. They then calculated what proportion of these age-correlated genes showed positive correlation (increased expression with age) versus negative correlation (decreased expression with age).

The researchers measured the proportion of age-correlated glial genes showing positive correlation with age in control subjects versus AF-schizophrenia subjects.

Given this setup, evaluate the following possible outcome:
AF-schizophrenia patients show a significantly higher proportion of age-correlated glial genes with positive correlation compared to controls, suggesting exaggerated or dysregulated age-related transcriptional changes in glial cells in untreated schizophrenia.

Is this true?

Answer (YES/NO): YES